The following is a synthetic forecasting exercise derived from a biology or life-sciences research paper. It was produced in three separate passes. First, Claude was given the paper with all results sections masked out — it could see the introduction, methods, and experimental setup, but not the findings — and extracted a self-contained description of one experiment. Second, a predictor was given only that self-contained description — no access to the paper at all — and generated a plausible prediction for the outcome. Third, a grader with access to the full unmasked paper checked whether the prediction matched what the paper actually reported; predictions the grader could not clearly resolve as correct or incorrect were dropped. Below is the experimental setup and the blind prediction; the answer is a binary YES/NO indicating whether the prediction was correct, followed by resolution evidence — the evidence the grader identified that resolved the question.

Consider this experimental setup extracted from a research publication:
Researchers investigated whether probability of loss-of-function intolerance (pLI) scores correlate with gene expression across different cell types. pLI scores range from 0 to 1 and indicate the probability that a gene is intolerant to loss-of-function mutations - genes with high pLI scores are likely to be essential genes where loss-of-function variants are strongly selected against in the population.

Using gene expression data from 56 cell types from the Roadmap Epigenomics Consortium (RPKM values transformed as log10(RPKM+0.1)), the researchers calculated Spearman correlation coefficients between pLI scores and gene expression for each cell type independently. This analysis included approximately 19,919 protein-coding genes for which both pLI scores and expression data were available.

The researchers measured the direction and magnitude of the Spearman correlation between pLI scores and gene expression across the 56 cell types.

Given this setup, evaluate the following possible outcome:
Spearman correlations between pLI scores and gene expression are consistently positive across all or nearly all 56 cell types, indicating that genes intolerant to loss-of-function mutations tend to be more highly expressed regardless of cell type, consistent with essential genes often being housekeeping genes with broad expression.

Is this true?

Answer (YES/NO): YES